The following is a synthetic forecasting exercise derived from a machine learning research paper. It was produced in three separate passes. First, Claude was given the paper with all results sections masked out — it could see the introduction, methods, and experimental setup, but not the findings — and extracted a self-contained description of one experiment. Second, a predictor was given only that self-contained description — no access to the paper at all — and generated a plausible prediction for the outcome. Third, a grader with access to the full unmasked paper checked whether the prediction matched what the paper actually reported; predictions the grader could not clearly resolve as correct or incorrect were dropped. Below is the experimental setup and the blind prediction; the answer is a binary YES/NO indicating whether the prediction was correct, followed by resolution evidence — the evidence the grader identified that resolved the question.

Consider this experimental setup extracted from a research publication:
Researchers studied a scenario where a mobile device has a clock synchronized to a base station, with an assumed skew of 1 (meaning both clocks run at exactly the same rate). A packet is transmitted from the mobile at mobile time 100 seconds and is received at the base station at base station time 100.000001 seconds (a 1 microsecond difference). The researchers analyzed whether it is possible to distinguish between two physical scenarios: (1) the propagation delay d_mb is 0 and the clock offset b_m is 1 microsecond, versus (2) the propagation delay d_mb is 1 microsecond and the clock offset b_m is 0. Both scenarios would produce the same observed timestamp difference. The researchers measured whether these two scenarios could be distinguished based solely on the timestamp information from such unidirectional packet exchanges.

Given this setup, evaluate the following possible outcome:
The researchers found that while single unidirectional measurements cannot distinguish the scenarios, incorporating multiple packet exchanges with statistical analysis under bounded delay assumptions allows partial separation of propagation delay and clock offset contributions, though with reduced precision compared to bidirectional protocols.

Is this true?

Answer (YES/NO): NO